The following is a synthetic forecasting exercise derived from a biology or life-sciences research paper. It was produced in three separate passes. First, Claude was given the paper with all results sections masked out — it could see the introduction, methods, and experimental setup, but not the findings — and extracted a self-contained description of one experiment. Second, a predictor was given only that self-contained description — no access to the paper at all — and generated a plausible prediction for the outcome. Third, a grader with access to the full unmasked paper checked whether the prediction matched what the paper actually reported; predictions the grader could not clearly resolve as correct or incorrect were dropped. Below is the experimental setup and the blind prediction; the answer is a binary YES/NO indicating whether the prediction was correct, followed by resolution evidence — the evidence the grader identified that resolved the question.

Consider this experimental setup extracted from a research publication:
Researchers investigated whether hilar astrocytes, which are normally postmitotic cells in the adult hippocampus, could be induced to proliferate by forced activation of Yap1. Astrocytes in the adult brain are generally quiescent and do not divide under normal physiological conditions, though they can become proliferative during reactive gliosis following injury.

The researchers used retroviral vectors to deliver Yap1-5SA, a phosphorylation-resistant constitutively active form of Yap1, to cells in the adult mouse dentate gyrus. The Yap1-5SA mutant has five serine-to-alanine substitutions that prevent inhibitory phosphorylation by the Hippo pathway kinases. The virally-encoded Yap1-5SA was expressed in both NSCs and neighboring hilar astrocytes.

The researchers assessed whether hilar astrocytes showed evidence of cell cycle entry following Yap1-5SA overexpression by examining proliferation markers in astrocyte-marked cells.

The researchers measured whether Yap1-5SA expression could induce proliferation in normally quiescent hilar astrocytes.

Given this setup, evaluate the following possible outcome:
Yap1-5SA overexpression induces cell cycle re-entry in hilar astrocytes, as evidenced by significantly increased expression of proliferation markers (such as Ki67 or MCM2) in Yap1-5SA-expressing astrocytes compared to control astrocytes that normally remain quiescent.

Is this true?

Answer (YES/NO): YES